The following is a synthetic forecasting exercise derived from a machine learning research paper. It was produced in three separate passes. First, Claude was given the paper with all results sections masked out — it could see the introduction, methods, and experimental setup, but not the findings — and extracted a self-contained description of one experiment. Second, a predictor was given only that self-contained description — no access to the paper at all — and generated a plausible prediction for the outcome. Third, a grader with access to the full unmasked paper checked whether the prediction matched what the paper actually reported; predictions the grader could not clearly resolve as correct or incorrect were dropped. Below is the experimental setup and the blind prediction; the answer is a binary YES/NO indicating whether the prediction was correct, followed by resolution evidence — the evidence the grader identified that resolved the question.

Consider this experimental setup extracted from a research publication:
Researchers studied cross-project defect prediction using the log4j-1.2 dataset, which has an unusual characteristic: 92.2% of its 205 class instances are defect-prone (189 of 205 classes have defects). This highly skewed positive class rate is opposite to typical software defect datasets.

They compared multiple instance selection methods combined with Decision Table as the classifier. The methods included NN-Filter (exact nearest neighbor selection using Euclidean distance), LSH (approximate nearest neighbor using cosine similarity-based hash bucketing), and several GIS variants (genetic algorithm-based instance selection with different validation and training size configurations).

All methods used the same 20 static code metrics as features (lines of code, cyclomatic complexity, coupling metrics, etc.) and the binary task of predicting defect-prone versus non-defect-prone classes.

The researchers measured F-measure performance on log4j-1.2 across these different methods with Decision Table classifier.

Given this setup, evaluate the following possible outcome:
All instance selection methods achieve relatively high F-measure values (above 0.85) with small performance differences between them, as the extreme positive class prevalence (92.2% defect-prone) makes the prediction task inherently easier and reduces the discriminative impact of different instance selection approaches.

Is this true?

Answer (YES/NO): NO